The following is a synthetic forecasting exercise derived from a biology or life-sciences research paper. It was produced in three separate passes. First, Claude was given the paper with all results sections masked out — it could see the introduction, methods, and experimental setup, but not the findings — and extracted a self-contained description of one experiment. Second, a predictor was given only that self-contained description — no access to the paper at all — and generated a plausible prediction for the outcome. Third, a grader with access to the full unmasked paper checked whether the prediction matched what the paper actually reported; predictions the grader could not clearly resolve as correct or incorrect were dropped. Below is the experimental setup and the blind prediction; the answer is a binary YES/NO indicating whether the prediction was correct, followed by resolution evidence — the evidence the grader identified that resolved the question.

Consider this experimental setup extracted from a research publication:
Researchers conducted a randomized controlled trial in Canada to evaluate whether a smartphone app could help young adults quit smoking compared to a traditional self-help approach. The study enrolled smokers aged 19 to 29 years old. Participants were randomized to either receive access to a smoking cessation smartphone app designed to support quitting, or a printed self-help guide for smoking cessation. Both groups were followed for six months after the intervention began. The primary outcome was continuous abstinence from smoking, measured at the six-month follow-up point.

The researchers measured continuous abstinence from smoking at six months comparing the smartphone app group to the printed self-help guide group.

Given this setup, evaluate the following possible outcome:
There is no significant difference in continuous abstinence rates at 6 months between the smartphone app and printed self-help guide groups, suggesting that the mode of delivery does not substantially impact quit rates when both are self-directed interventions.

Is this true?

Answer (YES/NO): YES